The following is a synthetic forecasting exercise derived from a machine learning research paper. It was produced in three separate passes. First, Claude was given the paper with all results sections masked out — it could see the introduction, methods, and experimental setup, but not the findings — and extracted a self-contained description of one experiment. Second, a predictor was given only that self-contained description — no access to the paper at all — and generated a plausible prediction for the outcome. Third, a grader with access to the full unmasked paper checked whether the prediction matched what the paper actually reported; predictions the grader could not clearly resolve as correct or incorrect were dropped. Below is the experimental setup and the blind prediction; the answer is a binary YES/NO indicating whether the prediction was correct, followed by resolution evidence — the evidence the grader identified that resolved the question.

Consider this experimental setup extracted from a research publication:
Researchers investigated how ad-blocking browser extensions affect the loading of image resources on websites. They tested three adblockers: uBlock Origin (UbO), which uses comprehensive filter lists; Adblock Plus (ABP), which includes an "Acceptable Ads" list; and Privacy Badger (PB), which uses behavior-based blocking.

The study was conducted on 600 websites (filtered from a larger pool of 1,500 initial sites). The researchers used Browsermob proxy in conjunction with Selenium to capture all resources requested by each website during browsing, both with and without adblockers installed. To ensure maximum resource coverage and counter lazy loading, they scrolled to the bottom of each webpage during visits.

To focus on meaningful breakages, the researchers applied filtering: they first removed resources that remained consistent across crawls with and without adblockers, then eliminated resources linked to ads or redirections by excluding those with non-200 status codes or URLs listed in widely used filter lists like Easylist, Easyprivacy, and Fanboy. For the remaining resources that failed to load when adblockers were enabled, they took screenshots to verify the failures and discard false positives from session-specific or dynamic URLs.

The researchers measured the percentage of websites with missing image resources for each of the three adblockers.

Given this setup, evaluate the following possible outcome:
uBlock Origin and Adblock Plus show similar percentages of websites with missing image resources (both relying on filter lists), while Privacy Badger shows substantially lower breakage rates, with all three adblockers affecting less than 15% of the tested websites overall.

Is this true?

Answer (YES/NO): NO